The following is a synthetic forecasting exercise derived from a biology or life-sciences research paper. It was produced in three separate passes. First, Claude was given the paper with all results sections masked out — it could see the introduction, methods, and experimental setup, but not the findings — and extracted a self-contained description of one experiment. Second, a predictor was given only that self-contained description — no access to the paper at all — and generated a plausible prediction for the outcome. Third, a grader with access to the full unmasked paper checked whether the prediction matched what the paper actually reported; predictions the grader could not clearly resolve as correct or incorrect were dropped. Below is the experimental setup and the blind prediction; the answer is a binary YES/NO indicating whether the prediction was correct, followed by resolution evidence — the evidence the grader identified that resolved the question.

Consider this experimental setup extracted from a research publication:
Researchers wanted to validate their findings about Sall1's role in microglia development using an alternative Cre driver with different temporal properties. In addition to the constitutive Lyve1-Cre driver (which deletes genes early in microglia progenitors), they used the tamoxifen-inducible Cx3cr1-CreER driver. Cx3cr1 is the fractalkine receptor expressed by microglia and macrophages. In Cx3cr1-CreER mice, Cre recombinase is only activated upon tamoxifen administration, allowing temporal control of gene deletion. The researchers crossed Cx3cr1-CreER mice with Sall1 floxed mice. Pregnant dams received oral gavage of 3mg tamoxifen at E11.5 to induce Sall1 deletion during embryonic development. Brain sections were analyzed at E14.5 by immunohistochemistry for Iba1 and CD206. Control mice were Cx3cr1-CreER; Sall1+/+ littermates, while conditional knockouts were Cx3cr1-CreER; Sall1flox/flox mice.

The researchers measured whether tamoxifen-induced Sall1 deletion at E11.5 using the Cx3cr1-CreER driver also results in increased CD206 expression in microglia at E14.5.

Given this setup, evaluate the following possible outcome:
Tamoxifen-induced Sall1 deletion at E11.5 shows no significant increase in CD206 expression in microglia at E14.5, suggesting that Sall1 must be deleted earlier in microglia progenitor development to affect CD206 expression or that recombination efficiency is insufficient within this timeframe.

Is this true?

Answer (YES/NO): NO